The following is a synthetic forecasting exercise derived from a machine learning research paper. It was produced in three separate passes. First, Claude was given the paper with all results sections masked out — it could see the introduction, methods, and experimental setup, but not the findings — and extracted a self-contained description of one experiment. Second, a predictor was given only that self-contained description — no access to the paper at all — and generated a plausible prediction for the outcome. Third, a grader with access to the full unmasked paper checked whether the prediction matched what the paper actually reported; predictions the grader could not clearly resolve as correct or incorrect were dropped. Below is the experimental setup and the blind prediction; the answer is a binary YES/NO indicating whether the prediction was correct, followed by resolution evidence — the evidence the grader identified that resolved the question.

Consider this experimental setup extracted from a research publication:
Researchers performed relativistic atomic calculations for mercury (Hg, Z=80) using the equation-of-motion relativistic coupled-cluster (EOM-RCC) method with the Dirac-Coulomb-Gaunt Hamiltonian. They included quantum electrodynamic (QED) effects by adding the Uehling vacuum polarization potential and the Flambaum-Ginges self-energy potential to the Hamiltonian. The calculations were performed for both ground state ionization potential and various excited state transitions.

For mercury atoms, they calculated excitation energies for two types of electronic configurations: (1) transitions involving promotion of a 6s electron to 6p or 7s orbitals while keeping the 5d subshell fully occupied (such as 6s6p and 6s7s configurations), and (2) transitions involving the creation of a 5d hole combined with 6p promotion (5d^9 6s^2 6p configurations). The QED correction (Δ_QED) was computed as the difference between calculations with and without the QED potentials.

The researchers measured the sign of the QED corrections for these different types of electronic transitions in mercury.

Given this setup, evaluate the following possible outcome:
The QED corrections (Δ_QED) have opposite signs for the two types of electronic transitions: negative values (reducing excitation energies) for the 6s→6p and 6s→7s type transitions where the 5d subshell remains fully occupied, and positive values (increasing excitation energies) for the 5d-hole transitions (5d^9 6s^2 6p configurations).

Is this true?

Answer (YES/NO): YES